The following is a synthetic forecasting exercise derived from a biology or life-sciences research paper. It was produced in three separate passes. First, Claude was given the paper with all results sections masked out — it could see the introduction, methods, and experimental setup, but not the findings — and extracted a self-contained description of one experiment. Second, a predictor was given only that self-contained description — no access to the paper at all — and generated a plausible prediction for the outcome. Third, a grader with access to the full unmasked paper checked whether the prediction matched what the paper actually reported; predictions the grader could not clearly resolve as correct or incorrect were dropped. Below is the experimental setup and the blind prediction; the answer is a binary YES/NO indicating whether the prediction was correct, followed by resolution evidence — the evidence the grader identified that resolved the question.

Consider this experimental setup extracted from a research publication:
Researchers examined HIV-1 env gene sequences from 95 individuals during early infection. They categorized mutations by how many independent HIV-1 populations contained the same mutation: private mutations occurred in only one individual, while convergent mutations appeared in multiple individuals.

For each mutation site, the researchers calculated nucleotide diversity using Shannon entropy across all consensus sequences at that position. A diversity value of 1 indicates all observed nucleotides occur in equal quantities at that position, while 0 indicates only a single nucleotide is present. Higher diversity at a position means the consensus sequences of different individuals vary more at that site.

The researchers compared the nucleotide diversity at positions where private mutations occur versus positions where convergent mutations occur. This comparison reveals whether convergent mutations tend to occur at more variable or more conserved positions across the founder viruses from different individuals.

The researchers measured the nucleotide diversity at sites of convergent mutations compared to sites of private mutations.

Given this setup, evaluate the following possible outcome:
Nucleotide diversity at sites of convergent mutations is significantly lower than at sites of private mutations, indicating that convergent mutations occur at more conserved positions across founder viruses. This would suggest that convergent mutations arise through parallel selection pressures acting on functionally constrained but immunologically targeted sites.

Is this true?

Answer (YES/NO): NO